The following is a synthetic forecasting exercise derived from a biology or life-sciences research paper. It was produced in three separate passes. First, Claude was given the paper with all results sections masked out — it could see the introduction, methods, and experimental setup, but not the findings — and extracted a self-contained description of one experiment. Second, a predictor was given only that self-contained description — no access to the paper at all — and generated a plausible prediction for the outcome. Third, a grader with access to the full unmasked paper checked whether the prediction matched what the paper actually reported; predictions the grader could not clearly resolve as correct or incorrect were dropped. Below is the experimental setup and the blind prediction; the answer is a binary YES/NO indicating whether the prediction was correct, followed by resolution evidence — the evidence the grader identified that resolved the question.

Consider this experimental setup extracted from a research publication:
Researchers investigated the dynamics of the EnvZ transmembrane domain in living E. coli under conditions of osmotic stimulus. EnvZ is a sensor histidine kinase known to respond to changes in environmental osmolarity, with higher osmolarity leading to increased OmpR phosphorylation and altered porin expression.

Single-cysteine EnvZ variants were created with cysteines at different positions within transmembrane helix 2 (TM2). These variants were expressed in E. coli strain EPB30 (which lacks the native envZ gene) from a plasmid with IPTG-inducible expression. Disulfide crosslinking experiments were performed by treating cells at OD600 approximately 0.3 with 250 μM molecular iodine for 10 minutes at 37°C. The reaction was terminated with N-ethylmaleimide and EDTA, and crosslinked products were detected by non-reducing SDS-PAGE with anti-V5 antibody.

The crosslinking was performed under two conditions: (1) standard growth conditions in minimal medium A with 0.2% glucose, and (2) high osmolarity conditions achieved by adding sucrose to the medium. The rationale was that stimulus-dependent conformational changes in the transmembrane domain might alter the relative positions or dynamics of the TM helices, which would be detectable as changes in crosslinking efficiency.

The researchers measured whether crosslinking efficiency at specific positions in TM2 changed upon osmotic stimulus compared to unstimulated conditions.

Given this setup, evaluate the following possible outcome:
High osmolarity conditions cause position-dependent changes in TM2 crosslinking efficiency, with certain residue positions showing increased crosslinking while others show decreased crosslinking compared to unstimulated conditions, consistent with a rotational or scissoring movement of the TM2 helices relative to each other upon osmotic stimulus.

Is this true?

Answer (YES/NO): NO